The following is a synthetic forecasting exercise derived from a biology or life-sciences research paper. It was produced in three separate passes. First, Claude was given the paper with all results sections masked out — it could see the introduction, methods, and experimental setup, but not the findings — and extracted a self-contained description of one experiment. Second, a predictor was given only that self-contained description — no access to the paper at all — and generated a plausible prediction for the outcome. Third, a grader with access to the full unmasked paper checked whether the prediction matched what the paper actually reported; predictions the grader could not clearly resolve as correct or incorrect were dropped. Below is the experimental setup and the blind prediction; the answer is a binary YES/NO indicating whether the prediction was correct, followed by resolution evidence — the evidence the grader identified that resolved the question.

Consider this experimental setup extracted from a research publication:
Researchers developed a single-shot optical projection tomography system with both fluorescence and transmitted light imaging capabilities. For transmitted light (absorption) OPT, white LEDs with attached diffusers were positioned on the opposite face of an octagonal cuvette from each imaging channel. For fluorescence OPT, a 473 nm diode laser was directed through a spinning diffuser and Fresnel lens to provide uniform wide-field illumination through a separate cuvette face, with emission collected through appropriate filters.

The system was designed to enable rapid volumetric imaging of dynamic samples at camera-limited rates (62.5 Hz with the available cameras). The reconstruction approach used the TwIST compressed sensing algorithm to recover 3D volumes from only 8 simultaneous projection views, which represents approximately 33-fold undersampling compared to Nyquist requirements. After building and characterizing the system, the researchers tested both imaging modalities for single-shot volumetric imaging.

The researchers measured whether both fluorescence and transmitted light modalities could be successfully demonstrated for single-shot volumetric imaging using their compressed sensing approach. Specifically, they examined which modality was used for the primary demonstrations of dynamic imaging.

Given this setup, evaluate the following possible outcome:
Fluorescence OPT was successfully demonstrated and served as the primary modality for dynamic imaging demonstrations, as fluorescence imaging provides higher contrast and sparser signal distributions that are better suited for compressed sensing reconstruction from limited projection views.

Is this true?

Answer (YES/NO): NO